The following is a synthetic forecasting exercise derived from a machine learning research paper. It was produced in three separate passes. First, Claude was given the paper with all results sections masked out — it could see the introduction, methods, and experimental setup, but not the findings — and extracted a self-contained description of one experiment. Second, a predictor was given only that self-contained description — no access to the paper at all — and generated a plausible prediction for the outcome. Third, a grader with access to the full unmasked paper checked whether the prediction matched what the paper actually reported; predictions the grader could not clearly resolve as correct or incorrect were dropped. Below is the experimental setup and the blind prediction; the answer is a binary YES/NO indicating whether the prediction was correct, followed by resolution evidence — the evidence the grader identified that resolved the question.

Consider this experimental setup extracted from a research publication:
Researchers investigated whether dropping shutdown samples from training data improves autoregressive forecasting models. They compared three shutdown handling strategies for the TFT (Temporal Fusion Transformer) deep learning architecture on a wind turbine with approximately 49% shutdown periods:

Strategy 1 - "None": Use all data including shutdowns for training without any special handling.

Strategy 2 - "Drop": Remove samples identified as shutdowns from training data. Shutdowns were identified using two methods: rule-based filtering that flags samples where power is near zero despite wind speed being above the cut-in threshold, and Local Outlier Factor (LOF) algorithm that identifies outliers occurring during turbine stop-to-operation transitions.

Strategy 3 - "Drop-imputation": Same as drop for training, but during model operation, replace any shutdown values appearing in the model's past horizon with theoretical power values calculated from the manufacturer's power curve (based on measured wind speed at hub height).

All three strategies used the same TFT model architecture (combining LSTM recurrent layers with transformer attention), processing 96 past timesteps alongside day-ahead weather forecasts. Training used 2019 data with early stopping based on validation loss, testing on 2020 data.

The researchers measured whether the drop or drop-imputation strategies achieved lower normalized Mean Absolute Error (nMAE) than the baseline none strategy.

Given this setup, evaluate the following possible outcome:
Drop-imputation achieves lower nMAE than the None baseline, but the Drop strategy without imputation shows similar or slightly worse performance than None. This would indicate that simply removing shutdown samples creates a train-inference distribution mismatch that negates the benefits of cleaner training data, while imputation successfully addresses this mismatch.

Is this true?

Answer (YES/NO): NO